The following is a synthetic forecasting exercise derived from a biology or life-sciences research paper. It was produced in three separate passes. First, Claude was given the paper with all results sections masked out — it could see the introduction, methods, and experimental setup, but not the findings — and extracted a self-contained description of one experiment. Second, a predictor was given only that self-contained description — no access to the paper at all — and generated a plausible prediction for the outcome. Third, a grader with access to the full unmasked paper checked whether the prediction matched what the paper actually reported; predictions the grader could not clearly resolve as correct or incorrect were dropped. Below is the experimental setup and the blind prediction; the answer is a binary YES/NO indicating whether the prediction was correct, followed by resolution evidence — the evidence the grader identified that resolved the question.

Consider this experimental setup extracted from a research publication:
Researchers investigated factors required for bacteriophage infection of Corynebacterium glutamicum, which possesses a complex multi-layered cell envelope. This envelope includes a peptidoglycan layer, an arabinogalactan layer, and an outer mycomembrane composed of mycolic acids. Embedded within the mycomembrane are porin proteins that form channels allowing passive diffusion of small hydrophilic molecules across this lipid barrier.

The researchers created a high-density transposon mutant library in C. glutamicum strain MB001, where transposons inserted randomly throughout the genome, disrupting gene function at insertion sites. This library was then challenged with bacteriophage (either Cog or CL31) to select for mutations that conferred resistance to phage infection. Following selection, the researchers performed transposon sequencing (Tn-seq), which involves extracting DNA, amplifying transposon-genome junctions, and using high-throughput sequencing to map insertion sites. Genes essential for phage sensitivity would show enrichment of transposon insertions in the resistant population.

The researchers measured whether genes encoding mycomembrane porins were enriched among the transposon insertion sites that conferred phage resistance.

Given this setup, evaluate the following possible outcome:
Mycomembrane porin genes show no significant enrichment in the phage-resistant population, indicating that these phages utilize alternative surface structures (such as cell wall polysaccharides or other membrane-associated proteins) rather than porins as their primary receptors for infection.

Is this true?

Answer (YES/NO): NO